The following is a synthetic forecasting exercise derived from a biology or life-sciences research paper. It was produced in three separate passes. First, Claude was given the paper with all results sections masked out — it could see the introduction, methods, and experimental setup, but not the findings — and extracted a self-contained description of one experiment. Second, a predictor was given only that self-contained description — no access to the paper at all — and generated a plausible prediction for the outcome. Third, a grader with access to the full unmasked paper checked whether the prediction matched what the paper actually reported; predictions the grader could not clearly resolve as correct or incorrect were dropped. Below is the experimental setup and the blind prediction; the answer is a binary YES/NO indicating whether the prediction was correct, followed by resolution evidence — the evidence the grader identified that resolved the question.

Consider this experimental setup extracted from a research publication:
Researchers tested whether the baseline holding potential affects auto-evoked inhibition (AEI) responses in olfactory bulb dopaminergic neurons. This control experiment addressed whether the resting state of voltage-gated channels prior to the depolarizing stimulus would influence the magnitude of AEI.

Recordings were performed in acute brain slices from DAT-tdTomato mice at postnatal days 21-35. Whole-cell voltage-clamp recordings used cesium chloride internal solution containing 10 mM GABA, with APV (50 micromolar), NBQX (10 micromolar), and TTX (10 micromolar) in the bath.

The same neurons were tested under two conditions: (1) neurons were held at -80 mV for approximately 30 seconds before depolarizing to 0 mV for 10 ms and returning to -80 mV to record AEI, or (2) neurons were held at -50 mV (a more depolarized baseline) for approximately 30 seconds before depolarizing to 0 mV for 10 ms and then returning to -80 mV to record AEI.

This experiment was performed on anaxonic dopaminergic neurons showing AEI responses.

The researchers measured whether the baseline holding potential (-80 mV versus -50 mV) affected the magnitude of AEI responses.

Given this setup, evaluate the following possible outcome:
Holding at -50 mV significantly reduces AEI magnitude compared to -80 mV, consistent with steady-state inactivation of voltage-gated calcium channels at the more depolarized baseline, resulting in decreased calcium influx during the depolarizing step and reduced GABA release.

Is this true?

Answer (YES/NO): NO